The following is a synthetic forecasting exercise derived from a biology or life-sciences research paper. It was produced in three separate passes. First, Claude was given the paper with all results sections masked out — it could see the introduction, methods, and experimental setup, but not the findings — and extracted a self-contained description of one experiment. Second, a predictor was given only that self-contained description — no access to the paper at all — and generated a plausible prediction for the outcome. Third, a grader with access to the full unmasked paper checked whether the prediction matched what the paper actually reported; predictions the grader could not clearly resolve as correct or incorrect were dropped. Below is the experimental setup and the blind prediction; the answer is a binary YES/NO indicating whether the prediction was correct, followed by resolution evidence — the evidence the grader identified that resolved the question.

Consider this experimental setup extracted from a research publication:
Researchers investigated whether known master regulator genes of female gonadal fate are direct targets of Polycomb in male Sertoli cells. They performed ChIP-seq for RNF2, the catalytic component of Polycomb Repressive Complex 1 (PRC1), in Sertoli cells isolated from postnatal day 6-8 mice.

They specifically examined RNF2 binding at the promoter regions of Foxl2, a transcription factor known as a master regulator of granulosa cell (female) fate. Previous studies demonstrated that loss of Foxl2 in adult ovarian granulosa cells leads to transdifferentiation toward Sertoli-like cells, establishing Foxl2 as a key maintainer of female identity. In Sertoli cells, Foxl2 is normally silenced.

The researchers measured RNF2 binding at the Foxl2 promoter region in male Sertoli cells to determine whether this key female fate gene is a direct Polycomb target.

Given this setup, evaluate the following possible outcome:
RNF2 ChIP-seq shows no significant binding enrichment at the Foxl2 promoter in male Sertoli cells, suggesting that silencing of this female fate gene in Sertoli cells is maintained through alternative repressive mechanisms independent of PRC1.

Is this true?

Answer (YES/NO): NO